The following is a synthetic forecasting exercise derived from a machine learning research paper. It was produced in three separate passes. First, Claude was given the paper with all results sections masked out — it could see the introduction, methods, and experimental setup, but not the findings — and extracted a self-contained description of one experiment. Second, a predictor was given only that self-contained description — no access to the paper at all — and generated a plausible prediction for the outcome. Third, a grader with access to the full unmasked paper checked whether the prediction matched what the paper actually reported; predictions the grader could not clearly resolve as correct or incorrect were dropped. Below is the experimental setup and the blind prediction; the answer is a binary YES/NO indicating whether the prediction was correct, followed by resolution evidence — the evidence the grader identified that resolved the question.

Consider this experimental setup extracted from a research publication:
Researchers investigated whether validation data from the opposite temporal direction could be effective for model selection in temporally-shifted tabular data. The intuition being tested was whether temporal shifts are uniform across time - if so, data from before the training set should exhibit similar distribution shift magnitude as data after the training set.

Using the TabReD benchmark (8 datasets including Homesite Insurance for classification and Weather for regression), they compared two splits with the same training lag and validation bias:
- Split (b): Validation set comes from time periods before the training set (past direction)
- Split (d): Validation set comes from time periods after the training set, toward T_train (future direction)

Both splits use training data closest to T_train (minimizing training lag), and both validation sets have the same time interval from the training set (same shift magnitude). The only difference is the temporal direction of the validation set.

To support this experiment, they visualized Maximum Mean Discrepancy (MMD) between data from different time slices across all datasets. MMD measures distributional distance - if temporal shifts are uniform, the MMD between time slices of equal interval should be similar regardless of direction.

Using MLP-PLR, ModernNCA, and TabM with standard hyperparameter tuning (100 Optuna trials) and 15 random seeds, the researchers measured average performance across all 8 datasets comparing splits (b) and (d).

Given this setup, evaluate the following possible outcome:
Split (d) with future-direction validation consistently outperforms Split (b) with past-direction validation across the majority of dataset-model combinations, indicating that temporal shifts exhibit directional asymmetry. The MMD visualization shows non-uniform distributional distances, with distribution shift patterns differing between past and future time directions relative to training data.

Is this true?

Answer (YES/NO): NO